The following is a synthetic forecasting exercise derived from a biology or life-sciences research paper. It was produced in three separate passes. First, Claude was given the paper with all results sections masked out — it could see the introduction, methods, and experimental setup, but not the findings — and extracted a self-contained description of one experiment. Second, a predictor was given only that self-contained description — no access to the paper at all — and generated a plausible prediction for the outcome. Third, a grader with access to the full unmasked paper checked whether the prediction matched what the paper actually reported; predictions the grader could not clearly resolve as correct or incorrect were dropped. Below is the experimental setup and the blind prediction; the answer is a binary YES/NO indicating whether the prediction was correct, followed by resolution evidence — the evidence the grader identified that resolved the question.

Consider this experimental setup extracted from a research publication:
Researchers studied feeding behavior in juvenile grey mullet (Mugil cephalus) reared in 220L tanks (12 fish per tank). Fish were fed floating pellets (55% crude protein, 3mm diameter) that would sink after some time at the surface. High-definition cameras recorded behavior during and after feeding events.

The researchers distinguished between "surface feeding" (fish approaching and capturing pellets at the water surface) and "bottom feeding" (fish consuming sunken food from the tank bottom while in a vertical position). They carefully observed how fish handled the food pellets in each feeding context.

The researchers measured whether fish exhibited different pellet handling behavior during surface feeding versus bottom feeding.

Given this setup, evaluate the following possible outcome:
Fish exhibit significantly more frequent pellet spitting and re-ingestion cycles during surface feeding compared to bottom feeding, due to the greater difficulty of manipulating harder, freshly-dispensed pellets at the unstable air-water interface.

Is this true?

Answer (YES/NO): NO